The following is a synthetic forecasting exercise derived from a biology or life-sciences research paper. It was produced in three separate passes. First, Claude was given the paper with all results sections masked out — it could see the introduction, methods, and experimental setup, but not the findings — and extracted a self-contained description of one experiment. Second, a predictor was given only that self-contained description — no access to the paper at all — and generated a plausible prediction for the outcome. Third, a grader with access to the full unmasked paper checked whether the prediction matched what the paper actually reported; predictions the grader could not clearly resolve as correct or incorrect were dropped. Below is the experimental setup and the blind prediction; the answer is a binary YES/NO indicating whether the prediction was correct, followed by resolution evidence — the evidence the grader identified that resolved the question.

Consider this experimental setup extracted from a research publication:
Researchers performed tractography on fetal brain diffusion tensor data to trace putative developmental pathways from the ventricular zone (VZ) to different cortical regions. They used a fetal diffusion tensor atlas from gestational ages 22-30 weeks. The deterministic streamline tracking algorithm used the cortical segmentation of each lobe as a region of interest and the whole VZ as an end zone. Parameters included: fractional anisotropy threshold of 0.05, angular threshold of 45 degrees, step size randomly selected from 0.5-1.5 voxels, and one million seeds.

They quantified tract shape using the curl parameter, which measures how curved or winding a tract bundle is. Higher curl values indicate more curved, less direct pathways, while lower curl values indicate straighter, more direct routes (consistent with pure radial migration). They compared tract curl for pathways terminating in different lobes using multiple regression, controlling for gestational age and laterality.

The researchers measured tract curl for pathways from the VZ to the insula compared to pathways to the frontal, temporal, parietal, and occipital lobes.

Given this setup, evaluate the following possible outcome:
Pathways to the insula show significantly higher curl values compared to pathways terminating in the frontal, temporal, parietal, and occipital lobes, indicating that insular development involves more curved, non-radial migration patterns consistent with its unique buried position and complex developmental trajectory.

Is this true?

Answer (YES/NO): YES